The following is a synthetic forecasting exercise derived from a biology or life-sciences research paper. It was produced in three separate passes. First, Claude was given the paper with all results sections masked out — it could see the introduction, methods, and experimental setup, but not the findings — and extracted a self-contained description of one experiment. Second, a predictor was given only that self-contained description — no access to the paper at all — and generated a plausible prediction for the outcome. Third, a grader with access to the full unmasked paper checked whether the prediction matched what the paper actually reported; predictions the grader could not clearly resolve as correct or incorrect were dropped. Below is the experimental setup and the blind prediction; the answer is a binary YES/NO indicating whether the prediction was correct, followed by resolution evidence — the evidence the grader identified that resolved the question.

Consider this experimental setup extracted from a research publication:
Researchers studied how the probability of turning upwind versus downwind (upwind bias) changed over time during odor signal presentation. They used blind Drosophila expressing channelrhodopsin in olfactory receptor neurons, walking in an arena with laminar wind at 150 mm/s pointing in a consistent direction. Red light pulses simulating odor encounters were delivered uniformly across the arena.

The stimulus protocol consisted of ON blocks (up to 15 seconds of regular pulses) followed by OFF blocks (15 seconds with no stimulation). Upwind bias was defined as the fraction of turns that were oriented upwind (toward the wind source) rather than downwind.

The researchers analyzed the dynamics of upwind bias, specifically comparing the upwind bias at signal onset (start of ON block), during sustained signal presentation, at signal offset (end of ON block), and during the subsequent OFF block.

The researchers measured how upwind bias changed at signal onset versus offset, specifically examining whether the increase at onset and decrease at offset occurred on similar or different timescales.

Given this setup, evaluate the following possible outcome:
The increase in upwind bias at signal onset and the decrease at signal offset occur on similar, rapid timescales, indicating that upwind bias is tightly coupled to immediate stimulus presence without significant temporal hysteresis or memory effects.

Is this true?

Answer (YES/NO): NO